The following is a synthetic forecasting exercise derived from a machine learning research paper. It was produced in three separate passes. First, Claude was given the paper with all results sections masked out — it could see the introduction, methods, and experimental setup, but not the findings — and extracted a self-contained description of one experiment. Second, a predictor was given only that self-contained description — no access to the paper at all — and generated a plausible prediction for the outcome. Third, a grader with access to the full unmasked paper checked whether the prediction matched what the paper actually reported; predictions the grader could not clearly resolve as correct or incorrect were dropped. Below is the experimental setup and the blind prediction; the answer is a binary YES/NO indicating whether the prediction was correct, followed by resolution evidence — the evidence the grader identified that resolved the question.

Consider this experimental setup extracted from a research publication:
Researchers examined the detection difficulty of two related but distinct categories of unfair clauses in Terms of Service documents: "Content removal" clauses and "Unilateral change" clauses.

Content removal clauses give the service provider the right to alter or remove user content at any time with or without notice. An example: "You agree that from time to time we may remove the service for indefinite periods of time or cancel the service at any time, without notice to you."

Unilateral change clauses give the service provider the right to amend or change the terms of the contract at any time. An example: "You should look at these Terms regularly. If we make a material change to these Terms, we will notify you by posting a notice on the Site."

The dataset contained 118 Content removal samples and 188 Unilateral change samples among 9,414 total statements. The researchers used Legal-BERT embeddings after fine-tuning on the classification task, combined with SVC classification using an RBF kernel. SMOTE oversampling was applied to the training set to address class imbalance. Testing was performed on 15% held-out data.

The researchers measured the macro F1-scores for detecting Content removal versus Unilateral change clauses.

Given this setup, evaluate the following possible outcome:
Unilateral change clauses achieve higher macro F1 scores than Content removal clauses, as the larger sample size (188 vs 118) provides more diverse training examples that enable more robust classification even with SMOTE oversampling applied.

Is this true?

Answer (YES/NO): NO